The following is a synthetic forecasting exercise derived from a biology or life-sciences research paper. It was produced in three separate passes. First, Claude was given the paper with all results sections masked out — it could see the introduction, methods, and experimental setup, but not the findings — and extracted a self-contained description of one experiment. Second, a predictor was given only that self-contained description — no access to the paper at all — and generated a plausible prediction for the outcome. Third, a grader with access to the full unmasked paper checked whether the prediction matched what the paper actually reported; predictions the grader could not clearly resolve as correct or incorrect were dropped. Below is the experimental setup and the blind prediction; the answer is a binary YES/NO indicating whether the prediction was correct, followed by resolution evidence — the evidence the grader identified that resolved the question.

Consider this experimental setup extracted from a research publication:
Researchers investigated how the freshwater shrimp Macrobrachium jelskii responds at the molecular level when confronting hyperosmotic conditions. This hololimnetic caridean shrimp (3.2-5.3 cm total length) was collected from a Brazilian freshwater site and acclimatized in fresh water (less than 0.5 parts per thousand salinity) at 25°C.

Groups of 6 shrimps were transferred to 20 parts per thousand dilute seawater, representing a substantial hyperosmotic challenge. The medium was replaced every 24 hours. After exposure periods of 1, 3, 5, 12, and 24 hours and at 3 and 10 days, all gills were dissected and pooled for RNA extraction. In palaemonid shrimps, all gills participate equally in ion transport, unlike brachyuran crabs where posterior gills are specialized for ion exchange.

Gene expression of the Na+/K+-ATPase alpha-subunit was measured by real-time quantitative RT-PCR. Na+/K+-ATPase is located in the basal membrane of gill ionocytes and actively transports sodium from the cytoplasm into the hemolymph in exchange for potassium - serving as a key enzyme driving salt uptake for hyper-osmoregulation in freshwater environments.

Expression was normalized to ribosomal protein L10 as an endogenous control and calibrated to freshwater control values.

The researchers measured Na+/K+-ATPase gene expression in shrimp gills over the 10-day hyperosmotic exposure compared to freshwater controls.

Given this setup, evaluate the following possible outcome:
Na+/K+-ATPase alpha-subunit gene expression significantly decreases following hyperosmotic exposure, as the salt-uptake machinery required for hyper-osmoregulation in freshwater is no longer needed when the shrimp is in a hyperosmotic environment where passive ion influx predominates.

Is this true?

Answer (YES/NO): NO